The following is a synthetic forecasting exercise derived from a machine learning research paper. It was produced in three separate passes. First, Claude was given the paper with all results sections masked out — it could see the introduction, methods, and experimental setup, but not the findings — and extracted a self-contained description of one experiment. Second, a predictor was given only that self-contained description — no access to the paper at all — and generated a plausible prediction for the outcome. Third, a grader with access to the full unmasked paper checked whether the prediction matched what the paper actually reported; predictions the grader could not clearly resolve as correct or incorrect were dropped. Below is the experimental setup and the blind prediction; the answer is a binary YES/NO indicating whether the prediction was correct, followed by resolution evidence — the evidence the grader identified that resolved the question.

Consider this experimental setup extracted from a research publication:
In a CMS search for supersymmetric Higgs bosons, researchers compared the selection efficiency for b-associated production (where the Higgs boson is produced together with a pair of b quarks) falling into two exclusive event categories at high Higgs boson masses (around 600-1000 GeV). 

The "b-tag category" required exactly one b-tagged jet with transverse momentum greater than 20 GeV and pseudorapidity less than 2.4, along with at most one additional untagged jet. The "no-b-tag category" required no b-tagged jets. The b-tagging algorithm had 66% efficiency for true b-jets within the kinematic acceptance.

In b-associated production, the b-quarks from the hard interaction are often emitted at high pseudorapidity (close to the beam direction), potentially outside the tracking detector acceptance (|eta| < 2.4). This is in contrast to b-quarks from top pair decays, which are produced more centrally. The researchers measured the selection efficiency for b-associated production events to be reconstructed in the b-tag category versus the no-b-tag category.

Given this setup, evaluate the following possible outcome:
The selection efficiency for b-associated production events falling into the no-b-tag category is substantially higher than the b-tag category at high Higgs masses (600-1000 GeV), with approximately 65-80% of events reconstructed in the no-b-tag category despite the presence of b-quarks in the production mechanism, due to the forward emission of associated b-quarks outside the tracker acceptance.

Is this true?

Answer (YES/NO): NO